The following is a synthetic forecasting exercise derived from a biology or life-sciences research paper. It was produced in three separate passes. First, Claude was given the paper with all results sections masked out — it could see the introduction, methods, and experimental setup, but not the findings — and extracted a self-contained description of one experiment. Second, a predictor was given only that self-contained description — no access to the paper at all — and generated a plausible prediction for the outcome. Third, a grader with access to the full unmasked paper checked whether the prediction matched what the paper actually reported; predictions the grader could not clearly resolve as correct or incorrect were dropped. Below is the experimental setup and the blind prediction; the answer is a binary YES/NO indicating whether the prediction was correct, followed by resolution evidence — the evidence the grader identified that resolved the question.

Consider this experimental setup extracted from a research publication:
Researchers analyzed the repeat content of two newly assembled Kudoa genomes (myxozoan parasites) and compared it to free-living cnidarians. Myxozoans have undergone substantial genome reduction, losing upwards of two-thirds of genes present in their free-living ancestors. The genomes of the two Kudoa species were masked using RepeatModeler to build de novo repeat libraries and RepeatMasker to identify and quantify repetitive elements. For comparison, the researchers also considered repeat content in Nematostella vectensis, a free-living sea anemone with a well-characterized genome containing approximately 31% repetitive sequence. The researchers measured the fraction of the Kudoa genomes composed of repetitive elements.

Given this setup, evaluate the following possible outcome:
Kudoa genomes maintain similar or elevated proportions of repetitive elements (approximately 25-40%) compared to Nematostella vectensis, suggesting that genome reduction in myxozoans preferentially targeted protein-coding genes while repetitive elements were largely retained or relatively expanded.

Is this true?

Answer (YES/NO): NO